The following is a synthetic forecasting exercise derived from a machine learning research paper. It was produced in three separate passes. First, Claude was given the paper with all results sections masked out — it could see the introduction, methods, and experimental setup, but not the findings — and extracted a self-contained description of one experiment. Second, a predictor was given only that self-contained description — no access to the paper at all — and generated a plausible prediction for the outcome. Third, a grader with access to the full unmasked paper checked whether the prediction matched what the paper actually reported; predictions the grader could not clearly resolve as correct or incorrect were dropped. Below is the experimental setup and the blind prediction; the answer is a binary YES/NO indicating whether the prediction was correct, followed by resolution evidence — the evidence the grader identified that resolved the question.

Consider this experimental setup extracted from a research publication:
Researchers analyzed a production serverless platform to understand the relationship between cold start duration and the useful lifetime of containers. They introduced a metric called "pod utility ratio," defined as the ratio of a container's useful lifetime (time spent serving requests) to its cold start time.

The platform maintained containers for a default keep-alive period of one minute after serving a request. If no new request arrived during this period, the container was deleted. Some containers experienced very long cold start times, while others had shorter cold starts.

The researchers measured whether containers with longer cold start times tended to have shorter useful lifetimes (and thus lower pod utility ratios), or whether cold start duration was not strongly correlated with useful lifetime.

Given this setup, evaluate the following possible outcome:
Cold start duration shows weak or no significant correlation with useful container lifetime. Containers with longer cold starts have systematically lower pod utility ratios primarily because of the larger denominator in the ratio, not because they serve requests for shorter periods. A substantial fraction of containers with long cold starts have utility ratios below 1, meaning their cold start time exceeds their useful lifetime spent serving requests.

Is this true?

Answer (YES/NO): NO